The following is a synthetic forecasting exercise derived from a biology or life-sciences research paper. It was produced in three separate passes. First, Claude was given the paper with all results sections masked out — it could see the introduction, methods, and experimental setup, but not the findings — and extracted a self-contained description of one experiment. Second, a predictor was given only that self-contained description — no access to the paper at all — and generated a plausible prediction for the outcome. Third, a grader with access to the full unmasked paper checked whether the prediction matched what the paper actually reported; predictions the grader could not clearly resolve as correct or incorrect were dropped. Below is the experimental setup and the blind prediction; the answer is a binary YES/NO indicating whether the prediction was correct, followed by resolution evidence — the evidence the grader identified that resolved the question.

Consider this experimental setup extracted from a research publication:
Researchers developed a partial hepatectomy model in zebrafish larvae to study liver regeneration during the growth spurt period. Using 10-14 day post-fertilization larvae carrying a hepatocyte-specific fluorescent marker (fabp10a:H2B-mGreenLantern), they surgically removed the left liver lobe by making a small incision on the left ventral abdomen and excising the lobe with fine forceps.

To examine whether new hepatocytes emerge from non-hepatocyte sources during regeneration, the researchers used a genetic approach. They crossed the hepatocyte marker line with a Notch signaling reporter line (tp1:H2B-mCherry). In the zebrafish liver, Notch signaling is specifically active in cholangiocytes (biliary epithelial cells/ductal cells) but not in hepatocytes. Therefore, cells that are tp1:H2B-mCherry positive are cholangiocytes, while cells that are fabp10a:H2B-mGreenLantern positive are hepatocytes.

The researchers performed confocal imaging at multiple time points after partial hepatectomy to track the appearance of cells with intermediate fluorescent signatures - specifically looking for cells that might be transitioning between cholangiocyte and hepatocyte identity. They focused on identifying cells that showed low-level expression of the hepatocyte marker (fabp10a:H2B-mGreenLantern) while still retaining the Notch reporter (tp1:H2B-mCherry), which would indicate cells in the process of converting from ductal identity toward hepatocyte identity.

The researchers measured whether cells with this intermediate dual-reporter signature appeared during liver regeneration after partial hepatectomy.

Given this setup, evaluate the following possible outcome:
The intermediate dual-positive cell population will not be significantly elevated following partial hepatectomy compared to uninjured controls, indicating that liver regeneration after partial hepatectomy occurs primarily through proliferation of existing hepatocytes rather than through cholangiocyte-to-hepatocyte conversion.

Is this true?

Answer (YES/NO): NO